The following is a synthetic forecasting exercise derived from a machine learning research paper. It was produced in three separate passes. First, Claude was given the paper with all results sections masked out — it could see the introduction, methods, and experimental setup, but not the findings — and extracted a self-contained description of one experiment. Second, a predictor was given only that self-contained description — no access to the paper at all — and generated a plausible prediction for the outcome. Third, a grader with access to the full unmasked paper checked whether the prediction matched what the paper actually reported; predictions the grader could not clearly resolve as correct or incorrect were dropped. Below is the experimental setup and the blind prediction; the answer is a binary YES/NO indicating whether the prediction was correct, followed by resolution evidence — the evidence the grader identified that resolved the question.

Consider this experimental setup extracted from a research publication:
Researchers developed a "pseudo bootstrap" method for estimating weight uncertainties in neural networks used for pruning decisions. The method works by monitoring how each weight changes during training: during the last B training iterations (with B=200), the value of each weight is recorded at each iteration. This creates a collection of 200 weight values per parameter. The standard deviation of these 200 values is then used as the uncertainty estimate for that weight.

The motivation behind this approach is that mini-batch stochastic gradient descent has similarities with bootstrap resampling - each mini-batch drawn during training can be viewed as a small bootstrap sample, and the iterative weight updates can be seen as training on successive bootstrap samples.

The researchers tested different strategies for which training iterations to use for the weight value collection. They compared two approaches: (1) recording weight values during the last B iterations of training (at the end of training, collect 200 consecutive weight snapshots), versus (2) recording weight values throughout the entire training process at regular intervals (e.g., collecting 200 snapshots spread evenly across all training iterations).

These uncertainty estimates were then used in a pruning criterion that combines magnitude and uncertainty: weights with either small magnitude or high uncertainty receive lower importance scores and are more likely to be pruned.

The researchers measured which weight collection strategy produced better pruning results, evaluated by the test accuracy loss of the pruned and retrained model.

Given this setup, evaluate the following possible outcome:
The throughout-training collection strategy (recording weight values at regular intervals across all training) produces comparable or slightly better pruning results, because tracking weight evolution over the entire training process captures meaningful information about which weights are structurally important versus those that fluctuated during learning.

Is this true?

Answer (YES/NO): NO